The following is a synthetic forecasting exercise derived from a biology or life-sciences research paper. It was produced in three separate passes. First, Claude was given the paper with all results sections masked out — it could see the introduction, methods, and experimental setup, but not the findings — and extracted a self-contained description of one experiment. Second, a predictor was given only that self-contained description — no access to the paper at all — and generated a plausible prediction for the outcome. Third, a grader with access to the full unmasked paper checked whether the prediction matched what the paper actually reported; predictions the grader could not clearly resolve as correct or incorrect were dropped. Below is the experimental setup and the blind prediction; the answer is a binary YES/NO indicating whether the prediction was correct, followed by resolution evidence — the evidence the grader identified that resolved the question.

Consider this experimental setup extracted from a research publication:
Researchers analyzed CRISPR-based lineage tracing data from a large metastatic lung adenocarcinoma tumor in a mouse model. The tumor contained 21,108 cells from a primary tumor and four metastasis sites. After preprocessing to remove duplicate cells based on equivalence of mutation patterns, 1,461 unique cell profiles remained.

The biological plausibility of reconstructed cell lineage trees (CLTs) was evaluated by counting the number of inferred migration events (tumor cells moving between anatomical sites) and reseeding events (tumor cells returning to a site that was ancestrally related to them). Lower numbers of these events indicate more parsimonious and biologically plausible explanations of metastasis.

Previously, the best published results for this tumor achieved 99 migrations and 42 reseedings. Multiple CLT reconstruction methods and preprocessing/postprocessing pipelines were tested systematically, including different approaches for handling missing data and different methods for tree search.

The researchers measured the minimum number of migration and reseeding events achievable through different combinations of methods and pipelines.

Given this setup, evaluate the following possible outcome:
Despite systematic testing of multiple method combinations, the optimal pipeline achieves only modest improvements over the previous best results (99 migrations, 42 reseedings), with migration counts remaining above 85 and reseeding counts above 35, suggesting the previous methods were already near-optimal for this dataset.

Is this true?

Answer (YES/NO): NO